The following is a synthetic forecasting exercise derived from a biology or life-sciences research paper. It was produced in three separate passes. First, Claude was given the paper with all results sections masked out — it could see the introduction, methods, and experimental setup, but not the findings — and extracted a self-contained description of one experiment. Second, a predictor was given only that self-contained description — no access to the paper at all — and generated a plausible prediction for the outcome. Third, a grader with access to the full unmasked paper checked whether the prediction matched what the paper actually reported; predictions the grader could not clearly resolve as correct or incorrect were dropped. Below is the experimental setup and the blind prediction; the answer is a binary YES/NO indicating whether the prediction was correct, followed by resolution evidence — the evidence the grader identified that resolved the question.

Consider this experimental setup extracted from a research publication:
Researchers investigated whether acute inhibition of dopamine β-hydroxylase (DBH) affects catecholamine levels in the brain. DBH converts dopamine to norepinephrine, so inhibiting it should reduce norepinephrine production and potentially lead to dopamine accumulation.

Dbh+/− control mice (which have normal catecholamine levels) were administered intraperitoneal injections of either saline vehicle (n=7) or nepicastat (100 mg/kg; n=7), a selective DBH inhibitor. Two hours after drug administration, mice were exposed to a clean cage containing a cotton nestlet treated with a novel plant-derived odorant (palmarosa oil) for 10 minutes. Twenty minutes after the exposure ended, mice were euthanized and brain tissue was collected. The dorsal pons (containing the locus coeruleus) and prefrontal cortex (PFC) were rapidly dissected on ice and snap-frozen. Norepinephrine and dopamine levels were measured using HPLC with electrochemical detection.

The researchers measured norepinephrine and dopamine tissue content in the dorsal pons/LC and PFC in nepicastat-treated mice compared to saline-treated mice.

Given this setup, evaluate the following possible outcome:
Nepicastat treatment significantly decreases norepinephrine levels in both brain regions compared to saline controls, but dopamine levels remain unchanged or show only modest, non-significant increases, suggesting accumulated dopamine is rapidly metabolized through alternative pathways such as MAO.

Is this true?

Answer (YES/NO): YES